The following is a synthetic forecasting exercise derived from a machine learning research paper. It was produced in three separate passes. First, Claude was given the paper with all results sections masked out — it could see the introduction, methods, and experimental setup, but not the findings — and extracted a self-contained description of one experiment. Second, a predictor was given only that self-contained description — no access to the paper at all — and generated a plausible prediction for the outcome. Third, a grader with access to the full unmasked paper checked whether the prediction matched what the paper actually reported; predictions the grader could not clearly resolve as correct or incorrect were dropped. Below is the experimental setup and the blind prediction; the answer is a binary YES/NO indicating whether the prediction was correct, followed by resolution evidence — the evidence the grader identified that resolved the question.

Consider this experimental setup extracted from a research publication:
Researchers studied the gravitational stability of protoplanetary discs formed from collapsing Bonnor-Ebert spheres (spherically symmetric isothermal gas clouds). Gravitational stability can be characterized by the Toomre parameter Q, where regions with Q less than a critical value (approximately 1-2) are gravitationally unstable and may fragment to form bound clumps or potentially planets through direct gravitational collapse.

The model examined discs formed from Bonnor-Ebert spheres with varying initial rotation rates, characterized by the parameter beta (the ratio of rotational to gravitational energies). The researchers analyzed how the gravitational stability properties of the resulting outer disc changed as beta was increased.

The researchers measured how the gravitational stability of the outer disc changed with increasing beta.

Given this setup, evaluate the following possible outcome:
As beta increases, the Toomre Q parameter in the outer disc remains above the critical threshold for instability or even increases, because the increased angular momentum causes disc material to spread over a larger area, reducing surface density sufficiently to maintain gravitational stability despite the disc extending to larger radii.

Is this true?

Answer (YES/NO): YES